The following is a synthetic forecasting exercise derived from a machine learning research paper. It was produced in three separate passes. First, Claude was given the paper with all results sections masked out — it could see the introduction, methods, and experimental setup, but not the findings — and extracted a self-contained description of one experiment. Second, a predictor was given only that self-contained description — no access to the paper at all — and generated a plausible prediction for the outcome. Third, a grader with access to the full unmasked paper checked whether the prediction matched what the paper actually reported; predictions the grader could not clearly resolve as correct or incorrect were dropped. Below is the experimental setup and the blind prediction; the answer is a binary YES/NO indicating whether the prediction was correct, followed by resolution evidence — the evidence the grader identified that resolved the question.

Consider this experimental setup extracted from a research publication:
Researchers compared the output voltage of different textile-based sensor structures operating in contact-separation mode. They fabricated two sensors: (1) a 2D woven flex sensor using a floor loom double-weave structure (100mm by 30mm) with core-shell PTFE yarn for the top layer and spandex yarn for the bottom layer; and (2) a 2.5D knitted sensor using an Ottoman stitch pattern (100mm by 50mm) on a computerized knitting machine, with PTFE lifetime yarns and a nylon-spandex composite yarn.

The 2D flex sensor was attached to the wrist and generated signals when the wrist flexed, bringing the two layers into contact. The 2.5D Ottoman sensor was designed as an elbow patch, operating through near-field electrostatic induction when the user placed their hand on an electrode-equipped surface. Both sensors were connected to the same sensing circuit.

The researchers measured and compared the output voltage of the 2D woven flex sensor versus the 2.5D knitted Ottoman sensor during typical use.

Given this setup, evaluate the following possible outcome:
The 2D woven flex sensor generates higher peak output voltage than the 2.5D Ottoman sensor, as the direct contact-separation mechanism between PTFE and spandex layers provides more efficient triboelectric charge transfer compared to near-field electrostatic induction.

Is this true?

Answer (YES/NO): YES